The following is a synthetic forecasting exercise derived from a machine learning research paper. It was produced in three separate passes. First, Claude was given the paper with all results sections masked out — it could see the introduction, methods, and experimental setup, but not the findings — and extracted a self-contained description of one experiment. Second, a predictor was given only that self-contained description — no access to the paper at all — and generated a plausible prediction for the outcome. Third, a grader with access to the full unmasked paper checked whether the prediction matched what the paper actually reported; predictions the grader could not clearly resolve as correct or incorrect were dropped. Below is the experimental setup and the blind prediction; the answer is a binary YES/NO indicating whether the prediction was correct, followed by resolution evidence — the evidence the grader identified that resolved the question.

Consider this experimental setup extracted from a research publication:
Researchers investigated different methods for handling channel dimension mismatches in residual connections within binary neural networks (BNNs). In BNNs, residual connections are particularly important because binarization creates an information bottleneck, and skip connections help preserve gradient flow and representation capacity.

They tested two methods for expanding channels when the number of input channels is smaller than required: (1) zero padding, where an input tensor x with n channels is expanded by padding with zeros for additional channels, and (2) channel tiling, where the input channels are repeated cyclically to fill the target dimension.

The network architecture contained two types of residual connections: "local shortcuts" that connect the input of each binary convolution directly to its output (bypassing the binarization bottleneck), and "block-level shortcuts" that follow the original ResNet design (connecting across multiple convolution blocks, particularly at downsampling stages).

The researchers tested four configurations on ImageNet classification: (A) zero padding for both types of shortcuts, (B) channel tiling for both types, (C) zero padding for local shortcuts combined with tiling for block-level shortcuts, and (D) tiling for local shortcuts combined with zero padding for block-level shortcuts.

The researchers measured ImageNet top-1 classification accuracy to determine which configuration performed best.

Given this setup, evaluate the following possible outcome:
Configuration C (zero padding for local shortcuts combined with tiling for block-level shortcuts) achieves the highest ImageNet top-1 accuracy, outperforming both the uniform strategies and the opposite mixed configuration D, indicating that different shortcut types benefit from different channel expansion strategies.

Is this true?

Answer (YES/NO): YES